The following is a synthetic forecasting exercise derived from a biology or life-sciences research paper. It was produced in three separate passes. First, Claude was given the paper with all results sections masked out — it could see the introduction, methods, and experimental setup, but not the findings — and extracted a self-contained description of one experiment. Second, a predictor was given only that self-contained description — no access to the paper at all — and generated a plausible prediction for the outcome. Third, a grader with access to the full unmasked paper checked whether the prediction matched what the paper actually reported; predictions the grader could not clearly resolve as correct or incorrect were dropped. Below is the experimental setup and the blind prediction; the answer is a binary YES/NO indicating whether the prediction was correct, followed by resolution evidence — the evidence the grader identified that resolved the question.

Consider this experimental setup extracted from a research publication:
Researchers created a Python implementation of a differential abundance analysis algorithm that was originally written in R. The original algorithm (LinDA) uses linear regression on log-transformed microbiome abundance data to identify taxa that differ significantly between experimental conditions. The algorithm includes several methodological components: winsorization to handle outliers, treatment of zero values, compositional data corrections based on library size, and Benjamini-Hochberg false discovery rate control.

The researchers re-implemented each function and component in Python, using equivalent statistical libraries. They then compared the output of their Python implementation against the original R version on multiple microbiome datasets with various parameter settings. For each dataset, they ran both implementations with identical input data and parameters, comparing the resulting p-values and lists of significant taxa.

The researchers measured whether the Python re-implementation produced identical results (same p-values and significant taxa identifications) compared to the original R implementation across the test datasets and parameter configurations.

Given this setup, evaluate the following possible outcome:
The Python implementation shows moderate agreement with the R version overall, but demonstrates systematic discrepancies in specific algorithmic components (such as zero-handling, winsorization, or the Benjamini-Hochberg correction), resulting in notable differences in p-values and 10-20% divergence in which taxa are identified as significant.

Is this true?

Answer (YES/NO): NO